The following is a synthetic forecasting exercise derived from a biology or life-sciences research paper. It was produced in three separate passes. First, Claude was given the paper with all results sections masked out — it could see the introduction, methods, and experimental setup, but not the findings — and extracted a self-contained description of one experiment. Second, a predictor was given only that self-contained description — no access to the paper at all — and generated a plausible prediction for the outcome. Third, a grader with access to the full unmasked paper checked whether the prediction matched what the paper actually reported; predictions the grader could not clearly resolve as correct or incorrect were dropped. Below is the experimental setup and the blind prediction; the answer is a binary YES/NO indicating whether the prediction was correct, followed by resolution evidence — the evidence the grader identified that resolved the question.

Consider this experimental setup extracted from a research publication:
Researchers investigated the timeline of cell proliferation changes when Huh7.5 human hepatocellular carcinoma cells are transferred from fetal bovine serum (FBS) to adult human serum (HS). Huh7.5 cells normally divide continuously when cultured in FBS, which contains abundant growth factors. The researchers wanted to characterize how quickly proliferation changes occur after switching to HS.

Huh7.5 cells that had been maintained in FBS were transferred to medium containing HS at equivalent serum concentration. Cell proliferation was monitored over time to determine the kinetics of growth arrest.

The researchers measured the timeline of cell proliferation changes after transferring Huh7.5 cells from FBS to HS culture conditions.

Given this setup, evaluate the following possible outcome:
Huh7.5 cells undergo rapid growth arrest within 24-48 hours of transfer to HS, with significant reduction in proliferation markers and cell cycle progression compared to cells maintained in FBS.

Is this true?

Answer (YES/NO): NO